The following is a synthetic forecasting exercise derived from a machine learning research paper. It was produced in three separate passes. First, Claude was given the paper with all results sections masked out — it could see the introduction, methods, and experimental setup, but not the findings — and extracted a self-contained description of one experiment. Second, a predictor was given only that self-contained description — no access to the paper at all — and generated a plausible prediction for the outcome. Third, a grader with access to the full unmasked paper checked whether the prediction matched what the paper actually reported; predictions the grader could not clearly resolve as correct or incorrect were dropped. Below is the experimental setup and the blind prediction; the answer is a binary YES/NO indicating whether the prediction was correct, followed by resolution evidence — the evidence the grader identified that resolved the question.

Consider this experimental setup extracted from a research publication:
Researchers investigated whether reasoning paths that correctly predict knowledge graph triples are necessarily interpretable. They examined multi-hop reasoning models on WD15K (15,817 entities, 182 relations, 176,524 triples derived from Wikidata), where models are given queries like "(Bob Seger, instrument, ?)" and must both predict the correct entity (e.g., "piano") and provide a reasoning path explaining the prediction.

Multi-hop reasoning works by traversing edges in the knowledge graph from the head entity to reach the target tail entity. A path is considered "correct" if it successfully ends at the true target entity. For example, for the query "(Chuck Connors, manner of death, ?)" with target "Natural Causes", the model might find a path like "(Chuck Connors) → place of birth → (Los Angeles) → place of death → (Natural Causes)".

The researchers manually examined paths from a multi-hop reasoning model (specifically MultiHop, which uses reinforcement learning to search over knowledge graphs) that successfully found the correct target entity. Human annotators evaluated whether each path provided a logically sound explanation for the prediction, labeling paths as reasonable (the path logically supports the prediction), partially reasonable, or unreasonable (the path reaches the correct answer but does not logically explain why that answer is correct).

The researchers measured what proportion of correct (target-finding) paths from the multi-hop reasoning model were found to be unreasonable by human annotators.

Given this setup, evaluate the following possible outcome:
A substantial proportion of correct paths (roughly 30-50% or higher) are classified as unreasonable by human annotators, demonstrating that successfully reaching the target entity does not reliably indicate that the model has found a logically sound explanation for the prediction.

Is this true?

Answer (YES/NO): YES